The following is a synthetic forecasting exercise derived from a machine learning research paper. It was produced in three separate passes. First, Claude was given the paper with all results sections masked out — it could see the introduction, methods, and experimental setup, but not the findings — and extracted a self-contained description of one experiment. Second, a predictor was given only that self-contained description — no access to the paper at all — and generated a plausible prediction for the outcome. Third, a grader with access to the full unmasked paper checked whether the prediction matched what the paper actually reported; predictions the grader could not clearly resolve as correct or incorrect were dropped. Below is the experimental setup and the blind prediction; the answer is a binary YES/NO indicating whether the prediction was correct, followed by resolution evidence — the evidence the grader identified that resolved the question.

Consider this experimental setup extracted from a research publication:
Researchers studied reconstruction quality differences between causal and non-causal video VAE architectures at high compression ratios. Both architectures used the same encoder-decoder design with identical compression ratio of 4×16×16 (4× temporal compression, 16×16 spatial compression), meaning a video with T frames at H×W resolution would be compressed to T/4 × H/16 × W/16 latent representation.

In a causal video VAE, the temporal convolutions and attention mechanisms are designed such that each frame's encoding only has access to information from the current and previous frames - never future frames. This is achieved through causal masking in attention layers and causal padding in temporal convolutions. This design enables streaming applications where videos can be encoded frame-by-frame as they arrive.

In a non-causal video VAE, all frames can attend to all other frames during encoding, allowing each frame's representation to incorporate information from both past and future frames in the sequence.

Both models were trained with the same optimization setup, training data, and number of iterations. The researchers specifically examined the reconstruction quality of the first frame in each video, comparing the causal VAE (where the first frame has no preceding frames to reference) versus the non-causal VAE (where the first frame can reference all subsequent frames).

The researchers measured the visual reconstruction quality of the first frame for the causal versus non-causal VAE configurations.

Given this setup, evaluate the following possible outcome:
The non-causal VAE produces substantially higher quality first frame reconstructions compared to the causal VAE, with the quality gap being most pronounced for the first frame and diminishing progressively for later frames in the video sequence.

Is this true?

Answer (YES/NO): YES